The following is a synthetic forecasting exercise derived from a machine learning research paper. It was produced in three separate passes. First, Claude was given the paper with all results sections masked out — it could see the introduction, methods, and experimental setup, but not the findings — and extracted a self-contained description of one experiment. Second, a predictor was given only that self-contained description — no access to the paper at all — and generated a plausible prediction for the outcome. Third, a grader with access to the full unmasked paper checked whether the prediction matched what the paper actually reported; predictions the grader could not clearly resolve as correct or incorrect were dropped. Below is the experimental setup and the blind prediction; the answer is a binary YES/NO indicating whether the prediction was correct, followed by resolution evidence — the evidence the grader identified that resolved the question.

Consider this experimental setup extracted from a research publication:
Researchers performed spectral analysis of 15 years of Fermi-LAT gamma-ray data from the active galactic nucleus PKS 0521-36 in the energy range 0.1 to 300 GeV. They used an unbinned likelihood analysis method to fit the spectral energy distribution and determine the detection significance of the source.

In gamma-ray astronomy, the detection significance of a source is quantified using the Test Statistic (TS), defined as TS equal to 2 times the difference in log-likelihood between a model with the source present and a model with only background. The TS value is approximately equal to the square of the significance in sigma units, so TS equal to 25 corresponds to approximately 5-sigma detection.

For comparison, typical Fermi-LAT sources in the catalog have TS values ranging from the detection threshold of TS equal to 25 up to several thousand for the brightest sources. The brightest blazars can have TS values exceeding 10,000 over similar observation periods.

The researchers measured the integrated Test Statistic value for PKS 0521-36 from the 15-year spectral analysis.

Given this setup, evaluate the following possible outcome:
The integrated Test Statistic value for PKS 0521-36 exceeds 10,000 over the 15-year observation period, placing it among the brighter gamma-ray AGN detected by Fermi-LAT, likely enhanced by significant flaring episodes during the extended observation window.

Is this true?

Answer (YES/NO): YES